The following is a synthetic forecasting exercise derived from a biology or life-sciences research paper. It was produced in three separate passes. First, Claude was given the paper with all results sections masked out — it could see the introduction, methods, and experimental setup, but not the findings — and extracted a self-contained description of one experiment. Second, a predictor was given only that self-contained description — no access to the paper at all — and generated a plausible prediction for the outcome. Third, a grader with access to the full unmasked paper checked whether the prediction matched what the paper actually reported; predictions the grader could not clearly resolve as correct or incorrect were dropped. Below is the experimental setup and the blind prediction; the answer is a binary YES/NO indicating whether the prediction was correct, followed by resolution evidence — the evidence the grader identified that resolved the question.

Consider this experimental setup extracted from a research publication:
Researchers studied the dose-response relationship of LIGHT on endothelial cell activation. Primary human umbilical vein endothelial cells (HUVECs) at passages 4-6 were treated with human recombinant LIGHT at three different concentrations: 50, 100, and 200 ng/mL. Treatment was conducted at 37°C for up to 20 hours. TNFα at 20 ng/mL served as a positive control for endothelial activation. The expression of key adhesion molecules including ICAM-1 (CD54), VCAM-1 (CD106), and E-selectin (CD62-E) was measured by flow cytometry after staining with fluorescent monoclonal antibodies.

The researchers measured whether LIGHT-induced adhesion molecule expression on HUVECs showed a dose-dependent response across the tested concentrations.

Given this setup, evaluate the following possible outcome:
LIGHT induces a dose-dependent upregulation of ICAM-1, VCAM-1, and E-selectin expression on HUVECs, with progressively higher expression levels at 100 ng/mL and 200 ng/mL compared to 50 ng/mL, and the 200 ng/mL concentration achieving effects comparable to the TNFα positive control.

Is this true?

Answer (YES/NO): NO